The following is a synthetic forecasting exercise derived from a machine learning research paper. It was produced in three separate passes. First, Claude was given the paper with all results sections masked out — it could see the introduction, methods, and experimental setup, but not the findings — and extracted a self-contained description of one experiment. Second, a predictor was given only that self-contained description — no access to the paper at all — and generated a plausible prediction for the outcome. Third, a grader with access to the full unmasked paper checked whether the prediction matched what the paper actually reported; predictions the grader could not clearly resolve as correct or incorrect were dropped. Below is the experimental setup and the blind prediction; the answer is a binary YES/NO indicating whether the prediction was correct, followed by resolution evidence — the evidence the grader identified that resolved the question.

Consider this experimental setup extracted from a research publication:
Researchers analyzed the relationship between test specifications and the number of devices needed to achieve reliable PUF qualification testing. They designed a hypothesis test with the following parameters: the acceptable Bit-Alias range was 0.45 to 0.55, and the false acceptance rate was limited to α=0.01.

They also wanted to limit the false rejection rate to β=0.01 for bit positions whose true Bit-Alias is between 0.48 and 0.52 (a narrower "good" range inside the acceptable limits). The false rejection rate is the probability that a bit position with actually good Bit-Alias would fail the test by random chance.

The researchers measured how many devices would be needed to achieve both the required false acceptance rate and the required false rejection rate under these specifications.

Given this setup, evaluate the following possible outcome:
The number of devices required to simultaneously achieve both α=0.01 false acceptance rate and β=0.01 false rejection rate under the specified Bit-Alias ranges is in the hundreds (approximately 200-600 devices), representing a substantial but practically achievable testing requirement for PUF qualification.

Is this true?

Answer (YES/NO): NO